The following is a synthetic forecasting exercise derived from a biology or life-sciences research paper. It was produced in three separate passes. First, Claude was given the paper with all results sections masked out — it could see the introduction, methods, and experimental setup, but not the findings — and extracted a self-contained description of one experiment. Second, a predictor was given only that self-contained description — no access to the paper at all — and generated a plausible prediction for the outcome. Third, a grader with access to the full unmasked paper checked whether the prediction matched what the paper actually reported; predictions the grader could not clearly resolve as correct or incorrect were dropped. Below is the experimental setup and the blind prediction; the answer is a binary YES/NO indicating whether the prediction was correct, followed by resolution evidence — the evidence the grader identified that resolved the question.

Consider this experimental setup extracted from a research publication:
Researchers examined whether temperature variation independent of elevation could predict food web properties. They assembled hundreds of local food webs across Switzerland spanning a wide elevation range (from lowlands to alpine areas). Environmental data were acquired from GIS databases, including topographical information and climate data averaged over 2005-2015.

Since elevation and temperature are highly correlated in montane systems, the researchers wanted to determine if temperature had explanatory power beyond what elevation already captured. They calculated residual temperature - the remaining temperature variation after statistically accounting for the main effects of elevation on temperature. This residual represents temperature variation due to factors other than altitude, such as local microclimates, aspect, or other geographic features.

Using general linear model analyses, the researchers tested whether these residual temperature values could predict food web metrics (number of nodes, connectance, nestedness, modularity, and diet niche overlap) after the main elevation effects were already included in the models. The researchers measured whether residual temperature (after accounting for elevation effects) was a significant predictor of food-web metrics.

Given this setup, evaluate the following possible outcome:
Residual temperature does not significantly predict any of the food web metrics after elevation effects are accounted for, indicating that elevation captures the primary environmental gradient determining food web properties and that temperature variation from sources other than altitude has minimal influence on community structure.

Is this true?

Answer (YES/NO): YES